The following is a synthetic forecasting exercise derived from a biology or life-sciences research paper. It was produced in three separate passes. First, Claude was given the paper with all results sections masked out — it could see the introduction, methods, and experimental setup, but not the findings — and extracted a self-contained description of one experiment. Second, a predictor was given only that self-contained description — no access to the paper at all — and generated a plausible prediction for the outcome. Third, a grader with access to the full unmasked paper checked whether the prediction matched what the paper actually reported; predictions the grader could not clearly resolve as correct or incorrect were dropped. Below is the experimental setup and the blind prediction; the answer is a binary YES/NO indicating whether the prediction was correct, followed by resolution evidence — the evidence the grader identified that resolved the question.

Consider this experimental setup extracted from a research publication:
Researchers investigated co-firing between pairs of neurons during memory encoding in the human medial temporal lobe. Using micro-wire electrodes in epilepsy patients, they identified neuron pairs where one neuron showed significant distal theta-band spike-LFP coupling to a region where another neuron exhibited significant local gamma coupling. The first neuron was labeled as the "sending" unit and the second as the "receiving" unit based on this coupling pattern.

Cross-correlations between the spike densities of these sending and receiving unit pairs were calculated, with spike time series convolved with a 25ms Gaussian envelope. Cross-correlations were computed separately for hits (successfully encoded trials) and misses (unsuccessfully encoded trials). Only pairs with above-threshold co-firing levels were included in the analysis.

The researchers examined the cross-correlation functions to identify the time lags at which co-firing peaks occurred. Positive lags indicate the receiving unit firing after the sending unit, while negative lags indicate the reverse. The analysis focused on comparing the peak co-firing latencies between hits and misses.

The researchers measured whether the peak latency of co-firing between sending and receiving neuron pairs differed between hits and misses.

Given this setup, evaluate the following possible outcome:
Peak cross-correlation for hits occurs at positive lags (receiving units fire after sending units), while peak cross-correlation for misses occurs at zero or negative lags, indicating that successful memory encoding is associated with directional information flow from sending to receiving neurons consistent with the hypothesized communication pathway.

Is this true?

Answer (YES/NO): NO